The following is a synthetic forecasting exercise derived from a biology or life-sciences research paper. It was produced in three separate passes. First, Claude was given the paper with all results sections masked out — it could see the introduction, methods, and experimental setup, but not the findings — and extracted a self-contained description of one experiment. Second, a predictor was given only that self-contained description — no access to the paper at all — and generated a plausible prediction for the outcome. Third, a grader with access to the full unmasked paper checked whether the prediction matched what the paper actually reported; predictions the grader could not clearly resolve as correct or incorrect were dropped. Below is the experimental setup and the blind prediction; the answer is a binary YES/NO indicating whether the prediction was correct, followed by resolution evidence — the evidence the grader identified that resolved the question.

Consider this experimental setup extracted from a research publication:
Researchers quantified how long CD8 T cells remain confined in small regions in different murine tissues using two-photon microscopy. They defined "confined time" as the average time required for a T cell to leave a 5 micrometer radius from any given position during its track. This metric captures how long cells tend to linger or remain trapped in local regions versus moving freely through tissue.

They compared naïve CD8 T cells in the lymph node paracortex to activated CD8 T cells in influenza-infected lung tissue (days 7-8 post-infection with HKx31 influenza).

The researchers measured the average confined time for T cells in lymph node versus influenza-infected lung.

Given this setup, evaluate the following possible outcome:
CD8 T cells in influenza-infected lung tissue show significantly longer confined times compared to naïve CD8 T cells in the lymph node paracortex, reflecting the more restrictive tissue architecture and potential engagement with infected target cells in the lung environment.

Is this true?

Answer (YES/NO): YES